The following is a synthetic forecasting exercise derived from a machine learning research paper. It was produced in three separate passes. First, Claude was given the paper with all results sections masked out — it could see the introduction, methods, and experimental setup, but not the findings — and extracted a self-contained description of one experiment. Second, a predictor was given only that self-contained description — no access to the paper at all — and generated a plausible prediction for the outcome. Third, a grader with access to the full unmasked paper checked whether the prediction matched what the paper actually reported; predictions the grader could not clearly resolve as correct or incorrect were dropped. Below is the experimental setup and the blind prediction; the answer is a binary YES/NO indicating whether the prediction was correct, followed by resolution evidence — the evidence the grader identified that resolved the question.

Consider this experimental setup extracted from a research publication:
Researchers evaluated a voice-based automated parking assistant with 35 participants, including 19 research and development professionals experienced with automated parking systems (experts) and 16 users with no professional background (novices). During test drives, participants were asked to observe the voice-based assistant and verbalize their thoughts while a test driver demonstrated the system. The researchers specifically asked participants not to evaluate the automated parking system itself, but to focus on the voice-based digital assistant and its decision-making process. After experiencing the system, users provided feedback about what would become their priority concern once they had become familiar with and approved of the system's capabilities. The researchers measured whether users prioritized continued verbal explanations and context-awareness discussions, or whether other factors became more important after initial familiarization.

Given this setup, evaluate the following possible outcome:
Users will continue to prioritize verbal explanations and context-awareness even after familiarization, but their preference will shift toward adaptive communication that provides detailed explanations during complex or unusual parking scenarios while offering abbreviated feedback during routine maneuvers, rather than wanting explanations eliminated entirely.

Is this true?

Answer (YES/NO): NO